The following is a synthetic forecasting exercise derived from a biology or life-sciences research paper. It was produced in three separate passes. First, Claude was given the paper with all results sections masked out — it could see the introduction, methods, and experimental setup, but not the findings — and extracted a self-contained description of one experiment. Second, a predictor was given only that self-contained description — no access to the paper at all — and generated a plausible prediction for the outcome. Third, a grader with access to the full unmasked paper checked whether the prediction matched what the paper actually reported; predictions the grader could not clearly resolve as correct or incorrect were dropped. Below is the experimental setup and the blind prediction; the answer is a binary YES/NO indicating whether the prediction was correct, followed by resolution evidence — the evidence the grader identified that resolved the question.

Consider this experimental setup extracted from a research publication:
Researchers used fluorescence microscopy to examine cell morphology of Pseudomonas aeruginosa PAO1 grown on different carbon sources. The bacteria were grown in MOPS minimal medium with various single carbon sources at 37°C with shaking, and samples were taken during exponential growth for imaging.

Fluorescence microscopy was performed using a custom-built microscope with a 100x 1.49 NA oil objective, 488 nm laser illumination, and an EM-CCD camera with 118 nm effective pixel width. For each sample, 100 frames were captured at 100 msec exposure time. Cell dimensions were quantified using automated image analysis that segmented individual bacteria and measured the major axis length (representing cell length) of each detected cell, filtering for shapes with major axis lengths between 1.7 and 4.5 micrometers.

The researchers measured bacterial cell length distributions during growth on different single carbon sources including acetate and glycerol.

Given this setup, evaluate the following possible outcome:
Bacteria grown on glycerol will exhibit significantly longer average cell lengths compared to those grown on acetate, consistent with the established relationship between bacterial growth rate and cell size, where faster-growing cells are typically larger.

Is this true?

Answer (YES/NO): NO